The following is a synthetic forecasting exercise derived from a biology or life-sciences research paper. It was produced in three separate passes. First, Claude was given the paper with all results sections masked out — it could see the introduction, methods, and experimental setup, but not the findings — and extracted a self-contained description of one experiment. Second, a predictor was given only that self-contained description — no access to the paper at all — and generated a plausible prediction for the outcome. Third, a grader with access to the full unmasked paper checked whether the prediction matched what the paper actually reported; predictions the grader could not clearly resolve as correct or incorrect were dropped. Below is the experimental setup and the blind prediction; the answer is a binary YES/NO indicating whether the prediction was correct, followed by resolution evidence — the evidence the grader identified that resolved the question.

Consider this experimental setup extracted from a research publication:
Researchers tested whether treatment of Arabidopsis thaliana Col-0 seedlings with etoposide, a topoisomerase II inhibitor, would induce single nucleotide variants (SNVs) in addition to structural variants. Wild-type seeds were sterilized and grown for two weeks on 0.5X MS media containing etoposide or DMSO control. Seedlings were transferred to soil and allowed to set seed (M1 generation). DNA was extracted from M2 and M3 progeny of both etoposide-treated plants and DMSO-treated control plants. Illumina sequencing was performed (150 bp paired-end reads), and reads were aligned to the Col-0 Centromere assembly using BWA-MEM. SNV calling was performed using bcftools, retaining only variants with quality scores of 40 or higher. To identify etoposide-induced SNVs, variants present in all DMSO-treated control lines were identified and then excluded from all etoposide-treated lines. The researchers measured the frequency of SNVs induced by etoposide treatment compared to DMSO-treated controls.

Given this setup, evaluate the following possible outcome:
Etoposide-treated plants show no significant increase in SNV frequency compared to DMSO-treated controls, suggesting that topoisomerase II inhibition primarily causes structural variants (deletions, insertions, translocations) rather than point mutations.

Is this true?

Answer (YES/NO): YES